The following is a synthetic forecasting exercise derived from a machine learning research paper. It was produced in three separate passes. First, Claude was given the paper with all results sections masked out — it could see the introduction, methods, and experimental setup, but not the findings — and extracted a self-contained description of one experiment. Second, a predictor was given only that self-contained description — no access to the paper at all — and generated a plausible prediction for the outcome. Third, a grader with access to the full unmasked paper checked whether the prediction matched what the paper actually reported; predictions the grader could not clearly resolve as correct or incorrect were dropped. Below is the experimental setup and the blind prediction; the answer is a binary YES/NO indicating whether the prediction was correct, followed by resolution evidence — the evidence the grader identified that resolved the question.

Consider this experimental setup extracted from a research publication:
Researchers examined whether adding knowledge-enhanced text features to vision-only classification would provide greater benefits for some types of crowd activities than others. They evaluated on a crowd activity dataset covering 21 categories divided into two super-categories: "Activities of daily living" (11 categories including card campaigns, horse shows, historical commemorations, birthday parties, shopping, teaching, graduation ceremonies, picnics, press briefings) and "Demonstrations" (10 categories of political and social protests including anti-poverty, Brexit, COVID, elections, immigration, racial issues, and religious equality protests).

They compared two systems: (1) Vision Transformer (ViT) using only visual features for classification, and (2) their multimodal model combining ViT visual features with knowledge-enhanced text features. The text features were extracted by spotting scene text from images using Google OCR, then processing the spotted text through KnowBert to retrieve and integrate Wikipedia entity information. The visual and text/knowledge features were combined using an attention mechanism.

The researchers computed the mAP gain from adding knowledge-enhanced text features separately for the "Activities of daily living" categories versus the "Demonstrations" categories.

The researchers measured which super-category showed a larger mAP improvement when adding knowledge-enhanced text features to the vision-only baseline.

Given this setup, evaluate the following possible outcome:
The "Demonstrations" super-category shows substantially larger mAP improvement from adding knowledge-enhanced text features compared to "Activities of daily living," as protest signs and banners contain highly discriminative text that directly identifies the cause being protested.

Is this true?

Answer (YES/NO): YES